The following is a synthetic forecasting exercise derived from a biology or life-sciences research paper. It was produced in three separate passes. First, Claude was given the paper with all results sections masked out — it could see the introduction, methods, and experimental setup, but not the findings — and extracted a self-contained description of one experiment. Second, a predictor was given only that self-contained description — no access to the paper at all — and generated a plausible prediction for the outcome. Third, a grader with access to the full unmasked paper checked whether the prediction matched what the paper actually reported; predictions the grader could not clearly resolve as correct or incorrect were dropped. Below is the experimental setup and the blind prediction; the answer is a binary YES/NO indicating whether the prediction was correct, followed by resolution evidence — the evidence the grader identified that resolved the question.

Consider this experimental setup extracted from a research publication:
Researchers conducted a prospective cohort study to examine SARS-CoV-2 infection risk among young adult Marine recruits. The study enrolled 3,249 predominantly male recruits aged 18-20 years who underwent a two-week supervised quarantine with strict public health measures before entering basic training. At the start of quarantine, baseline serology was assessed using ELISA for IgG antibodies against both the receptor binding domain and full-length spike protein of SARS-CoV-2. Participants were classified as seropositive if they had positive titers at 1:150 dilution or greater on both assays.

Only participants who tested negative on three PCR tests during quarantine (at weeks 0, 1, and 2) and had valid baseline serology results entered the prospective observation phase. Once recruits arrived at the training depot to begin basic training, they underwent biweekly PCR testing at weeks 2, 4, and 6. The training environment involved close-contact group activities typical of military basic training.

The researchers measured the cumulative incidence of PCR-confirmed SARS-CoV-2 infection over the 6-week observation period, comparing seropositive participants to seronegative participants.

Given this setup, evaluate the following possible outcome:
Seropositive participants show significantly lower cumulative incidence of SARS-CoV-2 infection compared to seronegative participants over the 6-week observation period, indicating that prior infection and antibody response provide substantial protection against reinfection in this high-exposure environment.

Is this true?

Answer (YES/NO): YES